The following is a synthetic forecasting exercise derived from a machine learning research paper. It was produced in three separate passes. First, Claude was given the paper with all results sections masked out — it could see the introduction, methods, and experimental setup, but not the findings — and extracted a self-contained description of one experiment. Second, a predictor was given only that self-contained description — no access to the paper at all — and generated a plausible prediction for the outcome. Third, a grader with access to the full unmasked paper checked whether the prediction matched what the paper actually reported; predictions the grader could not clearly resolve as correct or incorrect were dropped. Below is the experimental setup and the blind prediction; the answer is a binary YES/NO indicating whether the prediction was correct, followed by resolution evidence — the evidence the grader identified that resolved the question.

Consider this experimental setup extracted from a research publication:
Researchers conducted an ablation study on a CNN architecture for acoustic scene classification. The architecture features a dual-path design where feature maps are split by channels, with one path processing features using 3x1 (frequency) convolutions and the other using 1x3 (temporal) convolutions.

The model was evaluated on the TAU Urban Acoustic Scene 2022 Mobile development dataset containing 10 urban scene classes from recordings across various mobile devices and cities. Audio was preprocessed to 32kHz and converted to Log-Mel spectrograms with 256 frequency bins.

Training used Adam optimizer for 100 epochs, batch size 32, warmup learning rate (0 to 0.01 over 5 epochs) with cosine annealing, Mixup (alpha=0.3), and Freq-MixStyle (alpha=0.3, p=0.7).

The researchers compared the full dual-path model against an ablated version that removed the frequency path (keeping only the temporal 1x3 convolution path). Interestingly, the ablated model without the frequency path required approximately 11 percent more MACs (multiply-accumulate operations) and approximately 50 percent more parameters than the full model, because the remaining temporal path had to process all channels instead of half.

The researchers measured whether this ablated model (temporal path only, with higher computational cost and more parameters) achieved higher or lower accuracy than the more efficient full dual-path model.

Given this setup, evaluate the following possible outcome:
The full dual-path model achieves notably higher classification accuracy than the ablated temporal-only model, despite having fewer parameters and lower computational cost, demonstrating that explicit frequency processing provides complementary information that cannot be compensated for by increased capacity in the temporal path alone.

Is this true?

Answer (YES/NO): YES